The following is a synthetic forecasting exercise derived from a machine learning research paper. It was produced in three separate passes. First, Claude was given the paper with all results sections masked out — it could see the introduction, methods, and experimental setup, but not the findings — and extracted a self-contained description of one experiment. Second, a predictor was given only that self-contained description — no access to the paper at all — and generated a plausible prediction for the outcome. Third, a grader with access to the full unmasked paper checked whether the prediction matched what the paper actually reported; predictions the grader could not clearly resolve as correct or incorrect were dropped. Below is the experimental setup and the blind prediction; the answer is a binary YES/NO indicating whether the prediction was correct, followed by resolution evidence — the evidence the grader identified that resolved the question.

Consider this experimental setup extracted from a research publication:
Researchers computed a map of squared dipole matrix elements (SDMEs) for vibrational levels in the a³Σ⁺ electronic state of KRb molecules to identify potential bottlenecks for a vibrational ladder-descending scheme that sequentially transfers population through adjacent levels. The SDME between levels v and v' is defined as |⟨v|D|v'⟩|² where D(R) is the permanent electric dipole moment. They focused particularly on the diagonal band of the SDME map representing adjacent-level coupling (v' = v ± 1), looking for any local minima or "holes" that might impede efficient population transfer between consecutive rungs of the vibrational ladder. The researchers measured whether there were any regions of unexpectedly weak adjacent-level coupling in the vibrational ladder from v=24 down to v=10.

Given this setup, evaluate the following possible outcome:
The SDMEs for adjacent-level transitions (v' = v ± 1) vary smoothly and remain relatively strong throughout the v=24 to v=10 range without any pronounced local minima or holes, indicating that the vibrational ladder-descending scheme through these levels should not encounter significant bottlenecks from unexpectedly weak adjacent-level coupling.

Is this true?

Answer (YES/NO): NO